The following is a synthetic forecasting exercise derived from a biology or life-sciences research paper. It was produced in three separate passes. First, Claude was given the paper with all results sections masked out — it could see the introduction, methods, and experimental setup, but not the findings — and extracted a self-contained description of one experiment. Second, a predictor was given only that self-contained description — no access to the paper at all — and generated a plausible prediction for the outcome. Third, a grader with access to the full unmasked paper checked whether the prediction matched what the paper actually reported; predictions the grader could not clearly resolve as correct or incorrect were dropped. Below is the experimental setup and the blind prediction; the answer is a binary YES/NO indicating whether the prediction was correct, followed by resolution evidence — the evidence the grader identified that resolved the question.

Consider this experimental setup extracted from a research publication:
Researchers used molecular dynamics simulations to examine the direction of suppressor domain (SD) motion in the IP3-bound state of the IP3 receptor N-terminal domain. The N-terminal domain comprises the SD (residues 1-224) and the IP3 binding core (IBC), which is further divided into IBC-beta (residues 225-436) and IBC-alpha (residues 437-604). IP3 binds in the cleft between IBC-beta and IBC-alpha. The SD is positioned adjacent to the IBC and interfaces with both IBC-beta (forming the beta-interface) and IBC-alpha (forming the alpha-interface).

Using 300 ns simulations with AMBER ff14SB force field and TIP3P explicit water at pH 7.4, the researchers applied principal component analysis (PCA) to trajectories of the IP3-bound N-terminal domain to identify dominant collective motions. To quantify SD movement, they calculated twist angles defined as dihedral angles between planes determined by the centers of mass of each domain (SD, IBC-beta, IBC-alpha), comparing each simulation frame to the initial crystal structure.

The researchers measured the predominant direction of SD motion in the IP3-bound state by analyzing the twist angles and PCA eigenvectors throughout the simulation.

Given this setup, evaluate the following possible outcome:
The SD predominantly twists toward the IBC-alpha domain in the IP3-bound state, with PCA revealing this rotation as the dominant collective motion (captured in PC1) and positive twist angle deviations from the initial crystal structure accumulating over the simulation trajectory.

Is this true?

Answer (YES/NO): YES